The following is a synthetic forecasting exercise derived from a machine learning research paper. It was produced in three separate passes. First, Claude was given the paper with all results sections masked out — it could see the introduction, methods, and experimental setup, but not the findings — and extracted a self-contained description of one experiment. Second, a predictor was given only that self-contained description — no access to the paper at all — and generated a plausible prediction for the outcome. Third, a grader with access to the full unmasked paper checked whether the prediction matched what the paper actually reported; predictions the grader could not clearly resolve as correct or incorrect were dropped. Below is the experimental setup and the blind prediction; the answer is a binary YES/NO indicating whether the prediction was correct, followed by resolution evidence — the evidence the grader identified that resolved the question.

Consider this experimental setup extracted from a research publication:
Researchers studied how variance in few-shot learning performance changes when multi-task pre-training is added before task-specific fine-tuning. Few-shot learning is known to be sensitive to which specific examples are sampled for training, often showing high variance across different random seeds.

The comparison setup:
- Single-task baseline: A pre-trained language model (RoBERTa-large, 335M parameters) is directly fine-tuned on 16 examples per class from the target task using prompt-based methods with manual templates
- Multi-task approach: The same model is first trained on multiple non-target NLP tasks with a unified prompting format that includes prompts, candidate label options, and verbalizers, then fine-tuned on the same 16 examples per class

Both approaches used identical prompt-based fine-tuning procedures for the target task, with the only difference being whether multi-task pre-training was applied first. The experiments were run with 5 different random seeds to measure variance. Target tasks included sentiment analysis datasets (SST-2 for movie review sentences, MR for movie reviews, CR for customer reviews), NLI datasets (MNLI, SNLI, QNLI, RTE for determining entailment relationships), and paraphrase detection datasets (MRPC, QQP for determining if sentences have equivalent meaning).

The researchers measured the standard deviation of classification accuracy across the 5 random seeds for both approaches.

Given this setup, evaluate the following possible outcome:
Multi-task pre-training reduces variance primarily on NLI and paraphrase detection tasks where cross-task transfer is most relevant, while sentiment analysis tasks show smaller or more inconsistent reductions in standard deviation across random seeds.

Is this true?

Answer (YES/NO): NO